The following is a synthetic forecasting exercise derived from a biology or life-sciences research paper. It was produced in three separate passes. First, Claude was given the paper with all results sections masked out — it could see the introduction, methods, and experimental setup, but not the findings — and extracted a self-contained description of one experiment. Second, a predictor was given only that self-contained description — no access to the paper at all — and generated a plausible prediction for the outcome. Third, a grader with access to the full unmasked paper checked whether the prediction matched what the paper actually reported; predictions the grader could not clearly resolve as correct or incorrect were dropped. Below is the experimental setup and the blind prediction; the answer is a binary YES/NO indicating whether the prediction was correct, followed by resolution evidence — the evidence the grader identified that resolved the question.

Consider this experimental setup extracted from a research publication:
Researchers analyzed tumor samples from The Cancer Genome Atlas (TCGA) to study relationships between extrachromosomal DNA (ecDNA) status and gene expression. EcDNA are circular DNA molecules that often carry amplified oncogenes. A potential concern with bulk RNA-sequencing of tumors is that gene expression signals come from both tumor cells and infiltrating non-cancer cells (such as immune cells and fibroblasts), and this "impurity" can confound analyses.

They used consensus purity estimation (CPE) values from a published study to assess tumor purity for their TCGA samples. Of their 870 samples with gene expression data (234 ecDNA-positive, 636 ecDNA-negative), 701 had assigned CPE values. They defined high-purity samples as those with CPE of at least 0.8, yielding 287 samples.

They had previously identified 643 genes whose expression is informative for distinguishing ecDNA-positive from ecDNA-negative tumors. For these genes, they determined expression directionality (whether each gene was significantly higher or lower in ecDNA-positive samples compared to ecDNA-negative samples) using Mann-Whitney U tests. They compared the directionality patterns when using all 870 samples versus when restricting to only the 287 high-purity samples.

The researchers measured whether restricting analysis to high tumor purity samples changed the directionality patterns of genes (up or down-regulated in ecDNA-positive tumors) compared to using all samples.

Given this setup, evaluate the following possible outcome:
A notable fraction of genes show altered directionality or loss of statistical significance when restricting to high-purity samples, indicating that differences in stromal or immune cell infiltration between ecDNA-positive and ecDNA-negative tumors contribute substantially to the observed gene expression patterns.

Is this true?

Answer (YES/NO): NO